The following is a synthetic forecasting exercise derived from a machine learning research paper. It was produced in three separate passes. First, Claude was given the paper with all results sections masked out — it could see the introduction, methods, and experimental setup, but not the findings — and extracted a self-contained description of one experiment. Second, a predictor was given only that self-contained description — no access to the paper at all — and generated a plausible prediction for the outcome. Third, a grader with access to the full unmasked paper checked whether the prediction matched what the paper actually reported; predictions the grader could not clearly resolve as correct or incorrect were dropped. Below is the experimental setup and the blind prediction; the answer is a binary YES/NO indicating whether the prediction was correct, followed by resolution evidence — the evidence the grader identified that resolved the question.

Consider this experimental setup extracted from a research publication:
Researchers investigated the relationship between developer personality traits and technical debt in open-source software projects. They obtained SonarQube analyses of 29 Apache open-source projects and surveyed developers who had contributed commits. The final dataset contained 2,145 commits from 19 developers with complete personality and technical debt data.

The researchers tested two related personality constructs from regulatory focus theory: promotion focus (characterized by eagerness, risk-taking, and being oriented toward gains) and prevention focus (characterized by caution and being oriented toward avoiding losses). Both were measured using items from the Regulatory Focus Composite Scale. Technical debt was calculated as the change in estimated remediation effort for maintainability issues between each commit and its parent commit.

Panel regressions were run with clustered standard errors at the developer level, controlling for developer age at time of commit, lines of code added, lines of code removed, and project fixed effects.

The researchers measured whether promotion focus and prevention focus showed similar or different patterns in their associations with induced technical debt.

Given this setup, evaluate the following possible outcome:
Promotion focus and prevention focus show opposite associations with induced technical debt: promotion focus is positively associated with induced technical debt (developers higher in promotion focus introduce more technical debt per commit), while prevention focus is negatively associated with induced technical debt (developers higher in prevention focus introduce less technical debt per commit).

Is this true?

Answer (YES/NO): NO